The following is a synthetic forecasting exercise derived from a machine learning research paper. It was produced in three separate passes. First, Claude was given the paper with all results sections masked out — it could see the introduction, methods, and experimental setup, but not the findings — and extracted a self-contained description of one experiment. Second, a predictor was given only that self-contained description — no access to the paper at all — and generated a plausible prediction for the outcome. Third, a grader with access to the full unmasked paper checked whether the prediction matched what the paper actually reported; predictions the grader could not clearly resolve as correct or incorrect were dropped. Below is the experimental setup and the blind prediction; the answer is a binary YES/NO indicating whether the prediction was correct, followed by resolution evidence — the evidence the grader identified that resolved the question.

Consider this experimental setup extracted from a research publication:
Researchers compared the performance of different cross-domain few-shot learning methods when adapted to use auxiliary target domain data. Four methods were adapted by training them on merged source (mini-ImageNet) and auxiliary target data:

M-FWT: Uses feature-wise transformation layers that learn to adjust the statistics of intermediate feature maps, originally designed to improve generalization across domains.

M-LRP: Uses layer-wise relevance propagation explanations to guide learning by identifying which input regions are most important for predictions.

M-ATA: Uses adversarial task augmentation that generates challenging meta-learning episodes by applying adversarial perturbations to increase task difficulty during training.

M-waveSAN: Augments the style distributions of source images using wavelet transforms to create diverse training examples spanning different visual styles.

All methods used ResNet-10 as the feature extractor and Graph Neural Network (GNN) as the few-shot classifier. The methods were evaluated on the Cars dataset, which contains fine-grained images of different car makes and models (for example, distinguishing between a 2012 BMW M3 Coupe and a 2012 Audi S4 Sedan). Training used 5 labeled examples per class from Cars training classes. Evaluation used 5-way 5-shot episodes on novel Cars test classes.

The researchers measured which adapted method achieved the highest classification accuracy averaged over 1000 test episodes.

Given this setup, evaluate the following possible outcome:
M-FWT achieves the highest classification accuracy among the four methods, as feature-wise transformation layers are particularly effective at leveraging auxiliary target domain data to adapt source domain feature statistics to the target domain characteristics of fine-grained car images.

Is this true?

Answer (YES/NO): NO